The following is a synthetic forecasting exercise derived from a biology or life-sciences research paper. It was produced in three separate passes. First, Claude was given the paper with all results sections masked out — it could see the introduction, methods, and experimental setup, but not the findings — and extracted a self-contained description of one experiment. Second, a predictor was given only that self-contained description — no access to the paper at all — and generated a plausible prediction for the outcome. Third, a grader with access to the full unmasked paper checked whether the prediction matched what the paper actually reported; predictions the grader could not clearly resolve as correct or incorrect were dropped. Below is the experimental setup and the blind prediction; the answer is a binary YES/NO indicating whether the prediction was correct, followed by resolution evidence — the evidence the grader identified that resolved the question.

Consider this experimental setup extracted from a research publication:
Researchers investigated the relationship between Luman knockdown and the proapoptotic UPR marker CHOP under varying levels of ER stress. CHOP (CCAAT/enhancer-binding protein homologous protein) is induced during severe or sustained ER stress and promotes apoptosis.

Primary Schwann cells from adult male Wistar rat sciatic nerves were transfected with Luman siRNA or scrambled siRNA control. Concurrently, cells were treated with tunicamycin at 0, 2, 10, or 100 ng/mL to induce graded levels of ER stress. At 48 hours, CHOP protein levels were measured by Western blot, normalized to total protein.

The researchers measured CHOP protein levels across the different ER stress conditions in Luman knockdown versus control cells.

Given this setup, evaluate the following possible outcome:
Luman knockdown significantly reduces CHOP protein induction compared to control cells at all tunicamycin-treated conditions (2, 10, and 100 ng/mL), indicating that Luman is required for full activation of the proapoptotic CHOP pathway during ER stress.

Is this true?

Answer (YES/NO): NO